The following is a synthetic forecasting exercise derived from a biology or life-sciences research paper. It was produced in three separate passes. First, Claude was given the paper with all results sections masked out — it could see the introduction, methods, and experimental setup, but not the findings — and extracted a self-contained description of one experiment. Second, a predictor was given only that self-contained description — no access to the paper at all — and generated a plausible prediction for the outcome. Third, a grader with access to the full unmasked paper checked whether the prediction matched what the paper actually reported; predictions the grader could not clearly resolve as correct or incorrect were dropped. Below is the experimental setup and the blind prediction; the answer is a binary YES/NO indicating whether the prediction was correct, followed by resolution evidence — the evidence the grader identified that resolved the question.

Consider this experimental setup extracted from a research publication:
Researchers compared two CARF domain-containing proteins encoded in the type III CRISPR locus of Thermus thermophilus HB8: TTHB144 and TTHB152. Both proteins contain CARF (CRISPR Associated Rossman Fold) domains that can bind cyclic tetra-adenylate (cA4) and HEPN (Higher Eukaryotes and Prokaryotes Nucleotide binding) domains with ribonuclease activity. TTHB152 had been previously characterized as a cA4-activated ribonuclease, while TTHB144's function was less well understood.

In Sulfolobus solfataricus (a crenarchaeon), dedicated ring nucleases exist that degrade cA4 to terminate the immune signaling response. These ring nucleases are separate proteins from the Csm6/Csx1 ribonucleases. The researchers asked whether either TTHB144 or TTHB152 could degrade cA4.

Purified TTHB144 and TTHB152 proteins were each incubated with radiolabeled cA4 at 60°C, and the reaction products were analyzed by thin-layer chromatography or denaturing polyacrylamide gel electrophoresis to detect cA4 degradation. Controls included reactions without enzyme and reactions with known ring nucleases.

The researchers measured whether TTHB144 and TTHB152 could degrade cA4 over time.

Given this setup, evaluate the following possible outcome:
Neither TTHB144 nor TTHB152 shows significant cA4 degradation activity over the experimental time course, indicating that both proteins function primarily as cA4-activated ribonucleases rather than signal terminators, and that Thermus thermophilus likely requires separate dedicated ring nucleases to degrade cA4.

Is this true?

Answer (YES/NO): NO